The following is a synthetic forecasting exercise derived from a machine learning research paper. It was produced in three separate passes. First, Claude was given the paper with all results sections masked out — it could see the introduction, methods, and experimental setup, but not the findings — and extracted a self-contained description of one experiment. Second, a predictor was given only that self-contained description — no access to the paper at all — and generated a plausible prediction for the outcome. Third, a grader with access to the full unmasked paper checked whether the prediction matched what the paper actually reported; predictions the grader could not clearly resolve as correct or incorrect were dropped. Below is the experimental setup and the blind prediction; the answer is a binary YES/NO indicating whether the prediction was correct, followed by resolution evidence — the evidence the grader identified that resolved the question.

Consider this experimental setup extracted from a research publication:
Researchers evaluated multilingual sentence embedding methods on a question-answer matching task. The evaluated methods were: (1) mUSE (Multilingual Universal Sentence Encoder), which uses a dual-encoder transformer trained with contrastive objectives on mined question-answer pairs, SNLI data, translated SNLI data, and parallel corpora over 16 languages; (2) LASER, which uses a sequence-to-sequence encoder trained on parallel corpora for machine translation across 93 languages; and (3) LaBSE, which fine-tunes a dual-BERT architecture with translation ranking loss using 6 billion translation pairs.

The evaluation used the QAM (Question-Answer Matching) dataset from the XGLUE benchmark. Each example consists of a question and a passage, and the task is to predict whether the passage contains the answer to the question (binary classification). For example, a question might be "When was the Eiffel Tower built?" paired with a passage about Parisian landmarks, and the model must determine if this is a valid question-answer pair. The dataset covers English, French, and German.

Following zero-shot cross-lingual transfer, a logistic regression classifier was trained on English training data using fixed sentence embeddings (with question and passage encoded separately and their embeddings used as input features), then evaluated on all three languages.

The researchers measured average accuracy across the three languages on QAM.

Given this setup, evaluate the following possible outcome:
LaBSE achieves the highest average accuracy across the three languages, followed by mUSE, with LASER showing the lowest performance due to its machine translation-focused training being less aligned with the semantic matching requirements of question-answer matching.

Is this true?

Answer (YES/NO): NO